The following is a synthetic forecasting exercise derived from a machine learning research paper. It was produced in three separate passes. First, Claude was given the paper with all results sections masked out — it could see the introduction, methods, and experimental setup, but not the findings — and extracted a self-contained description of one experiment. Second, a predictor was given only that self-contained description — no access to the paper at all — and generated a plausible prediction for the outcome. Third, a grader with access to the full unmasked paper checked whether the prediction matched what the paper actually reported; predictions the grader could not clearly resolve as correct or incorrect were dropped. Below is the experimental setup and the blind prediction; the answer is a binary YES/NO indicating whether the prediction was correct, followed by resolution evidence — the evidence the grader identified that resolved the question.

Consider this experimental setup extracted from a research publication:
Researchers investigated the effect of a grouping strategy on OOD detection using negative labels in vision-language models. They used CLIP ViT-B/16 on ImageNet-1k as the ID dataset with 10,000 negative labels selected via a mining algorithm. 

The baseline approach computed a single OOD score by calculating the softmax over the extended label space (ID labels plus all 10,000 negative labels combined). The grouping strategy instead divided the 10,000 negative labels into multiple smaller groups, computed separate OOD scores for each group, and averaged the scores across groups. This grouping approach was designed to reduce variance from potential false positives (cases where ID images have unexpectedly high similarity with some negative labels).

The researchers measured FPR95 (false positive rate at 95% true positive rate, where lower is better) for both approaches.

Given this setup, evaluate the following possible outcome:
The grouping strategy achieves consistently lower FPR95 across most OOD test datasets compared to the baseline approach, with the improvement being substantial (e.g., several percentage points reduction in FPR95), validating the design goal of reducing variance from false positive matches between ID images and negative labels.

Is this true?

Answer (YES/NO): NO